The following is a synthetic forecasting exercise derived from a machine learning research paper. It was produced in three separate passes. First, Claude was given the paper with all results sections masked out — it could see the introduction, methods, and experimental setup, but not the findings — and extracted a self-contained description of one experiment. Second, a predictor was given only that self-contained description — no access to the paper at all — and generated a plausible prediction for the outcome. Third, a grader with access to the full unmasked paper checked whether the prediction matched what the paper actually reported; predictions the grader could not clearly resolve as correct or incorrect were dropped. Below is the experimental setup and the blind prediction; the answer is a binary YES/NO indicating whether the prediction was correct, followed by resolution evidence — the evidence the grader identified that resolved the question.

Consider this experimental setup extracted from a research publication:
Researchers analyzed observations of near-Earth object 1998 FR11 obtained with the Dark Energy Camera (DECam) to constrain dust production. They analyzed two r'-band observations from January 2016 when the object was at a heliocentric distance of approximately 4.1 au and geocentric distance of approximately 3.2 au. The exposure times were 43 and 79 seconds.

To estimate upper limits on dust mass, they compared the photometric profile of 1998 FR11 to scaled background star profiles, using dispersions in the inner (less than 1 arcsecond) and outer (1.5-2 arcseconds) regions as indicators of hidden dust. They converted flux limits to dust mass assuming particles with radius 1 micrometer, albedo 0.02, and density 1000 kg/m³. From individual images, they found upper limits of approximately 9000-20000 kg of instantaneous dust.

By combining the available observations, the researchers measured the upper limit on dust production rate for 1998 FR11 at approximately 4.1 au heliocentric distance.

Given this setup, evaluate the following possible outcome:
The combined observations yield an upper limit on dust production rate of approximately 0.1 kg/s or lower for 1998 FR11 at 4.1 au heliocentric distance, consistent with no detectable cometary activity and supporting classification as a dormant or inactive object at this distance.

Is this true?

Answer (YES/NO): NO